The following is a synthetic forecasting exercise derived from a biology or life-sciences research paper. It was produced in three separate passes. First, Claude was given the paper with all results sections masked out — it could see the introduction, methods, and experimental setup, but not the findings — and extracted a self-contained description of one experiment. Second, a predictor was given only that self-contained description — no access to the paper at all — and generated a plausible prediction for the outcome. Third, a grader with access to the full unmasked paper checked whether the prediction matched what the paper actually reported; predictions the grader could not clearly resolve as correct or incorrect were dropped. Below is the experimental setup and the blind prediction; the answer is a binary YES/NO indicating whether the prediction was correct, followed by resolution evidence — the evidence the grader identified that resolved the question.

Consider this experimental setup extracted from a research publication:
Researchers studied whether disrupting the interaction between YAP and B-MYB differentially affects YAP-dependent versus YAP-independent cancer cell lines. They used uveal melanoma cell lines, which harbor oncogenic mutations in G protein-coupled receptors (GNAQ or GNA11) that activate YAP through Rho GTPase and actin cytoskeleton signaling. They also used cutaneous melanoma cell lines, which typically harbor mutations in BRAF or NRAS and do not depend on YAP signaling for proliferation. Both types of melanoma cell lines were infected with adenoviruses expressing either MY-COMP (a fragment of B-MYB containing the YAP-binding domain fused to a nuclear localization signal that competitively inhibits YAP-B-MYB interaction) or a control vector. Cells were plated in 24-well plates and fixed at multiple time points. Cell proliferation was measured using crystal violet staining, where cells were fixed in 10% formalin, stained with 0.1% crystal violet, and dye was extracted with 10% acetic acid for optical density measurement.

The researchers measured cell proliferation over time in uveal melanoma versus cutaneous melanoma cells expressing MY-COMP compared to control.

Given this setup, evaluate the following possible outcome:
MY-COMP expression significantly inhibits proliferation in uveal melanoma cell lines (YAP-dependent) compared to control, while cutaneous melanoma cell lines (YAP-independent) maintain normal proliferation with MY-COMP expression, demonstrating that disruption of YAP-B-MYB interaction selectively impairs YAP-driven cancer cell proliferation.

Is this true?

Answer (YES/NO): YES